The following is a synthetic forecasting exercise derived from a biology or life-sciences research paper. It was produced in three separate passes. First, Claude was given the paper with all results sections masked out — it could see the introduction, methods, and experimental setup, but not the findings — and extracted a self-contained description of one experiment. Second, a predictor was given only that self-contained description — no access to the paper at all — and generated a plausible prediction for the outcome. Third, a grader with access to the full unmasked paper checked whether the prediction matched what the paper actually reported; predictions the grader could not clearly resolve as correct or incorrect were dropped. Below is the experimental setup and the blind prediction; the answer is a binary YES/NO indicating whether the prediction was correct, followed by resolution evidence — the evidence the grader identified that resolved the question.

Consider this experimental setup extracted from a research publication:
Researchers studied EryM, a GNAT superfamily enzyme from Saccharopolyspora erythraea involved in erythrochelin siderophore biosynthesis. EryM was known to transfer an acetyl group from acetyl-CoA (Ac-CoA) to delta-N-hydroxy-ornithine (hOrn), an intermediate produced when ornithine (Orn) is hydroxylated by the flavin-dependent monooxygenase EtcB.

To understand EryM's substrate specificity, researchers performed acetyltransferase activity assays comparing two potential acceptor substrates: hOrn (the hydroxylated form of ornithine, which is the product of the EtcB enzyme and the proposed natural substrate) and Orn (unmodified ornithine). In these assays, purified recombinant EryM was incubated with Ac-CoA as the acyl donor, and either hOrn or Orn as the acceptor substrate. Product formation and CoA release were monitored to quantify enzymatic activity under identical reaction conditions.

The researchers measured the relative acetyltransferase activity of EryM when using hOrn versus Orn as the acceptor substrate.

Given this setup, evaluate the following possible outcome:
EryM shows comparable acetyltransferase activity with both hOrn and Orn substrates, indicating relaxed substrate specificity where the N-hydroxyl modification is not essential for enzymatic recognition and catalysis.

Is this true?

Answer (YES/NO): NO